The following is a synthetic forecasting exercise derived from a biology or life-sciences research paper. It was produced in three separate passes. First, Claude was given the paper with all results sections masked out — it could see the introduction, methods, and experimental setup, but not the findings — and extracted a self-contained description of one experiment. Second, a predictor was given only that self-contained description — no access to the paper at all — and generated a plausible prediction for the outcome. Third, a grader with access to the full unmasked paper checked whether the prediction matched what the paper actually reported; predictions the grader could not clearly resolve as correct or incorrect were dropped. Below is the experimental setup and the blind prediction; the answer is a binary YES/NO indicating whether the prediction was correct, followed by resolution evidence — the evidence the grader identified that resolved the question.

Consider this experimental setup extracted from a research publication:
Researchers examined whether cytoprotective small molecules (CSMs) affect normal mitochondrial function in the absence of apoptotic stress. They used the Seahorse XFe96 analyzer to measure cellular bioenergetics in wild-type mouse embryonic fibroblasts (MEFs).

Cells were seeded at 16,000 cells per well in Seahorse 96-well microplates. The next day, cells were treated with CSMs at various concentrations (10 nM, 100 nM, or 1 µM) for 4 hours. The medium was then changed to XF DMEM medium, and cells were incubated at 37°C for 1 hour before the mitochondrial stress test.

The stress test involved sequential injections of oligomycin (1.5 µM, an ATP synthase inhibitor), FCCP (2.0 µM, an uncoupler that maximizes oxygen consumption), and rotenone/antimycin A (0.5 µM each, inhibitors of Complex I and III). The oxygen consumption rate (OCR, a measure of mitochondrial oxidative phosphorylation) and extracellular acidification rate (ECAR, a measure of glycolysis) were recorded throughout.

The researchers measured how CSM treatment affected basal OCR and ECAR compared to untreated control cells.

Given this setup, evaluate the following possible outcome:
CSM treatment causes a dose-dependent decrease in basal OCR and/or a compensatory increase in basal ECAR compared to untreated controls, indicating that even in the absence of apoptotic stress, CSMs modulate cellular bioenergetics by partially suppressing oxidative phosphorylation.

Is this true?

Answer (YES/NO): NO